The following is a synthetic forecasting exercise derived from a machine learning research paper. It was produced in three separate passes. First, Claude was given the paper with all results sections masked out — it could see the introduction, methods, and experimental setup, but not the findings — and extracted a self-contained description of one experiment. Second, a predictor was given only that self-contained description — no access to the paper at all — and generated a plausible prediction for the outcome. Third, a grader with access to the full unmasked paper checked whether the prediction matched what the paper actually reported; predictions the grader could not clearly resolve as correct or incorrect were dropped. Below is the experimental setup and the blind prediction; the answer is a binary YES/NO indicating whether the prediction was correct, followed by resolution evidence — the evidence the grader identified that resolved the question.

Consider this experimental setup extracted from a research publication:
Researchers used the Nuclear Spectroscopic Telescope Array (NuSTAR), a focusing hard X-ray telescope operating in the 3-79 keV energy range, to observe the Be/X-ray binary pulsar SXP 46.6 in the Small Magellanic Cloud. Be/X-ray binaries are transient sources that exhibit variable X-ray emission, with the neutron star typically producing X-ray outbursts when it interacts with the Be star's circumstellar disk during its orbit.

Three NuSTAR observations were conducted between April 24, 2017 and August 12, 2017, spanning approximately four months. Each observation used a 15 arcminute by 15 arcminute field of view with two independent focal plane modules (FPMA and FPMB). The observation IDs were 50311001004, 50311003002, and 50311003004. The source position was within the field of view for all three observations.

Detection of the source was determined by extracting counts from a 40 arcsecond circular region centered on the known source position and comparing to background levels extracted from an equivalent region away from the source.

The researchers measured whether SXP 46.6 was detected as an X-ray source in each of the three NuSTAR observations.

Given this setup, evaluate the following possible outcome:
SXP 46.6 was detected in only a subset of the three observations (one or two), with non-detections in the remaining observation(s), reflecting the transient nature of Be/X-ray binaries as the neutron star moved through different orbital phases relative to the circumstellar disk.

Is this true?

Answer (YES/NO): YES